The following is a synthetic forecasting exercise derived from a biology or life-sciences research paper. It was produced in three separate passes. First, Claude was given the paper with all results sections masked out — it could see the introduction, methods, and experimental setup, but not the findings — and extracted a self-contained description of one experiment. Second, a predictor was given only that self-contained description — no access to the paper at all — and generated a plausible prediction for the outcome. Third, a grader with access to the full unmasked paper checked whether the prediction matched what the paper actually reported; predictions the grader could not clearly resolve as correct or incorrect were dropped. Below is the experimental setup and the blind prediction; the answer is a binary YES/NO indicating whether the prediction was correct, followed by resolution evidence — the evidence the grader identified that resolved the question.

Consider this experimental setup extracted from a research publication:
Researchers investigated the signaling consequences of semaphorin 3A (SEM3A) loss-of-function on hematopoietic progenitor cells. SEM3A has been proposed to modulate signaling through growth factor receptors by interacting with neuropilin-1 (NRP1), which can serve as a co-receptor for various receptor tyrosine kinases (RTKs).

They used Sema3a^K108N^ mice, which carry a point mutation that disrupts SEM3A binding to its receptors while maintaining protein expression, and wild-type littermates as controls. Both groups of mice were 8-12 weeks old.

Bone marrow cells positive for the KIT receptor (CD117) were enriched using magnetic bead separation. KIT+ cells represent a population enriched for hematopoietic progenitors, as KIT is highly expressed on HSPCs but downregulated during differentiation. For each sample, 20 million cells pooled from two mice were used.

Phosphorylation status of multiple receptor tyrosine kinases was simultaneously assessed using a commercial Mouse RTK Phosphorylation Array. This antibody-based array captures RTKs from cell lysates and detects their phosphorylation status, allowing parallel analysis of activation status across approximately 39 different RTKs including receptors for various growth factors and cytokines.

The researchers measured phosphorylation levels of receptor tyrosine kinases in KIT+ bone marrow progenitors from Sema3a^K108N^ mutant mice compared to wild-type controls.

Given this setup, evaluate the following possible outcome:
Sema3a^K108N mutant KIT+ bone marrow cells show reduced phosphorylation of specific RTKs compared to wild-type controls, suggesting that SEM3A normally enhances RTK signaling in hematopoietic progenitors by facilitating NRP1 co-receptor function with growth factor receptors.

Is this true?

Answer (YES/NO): NO